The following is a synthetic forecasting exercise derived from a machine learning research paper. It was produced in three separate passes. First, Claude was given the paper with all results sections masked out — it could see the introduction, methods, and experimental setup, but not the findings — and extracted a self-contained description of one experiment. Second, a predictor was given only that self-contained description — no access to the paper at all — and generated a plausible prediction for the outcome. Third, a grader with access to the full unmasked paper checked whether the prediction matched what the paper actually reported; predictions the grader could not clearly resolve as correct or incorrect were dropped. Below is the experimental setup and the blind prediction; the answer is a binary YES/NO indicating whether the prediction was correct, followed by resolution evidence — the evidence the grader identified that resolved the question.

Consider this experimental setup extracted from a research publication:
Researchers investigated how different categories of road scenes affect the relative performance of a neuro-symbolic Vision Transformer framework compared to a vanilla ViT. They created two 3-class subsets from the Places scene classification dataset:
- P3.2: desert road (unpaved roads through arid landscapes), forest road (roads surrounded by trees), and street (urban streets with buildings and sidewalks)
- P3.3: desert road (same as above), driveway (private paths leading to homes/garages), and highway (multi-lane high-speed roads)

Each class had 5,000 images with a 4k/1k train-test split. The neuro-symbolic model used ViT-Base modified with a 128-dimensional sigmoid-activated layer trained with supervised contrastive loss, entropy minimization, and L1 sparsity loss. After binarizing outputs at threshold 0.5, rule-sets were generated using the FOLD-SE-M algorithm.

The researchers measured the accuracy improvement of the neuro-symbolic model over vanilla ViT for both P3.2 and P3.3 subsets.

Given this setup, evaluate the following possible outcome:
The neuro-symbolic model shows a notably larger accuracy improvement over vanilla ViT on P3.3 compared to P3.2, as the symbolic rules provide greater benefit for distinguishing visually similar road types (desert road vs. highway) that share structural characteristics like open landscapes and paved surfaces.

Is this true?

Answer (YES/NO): YES